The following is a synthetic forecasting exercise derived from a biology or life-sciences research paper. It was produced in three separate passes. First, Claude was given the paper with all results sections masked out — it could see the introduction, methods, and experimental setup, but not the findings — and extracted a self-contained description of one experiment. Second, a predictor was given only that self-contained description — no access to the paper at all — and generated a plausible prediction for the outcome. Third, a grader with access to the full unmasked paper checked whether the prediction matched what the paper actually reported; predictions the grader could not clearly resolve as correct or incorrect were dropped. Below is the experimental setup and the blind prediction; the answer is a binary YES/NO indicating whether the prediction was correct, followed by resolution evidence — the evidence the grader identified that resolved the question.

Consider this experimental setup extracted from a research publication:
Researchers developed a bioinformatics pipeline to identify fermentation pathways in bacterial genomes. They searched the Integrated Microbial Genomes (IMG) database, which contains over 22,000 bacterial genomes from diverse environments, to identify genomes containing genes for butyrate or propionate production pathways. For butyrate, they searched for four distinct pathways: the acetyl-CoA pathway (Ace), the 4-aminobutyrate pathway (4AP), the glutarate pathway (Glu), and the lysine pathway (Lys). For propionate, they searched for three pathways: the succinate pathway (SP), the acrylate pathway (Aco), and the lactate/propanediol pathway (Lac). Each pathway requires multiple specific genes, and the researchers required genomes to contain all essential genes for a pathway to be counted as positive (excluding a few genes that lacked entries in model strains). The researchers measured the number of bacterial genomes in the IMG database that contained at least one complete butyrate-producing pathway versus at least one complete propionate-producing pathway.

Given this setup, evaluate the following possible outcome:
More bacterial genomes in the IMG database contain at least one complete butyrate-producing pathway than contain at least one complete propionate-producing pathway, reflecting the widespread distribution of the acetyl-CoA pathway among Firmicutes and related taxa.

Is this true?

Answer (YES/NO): YES